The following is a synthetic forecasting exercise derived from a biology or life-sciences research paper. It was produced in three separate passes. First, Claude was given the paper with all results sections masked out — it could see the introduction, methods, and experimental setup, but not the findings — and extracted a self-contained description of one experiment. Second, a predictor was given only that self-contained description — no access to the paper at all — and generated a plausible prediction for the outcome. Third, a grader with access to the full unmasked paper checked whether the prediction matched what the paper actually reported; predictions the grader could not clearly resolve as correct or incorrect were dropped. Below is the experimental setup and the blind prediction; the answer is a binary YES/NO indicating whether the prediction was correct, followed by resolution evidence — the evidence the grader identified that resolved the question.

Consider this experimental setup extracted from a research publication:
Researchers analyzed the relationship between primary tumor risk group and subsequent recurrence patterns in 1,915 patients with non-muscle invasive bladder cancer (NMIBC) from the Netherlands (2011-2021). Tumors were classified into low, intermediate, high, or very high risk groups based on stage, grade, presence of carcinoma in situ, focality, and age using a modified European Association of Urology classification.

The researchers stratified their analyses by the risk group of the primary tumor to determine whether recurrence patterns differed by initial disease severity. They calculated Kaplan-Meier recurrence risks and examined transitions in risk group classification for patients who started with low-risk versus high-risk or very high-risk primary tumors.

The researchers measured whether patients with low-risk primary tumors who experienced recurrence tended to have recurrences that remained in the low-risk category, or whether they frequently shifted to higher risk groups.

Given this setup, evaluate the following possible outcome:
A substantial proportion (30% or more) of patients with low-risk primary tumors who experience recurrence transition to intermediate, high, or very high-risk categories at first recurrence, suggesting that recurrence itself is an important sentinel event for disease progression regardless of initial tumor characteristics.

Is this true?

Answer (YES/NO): NO